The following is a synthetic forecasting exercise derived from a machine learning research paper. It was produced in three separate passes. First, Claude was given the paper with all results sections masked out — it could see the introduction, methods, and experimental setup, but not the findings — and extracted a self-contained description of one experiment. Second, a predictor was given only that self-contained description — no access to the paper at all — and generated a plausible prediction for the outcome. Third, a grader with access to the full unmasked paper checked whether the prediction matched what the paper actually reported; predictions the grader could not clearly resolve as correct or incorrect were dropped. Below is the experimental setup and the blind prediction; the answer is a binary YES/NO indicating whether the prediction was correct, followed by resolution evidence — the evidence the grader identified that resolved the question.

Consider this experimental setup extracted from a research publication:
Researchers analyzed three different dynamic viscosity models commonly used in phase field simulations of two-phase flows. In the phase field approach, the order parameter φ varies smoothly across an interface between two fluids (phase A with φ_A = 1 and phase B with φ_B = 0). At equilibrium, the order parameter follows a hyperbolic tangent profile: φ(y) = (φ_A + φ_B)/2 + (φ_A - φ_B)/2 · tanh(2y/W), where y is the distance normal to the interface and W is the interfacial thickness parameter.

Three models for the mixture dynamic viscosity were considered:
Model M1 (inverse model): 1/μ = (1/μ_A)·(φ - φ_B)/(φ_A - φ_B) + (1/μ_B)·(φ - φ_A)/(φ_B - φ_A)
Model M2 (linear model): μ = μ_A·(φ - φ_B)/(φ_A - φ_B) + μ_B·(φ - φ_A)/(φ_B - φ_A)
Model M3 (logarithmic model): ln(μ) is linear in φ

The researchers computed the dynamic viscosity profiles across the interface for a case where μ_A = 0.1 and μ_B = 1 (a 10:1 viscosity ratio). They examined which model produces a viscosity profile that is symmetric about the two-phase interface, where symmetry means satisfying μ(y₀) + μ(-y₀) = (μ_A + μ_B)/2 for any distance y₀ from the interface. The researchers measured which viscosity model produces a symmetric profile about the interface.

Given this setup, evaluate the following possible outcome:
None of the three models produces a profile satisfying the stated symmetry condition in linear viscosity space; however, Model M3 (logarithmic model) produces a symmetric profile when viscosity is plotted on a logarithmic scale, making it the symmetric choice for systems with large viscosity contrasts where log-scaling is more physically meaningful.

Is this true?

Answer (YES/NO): NO